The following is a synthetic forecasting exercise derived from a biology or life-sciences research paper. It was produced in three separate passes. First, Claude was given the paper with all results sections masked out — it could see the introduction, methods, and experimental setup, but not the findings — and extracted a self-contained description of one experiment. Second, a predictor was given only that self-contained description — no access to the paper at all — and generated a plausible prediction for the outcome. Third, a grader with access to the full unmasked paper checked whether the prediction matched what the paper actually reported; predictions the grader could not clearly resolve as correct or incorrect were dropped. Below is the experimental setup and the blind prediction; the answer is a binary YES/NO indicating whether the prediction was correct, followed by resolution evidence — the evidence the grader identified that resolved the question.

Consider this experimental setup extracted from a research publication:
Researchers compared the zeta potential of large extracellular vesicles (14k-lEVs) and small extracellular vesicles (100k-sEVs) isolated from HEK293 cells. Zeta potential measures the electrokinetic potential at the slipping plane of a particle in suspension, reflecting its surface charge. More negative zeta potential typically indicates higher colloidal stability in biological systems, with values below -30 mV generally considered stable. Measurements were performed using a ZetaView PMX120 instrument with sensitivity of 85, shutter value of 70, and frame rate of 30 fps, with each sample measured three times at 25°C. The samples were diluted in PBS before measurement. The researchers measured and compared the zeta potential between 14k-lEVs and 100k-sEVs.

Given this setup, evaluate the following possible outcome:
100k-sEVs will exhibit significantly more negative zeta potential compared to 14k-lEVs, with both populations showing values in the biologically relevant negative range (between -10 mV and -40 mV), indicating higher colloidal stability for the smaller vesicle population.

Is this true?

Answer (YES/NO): NO